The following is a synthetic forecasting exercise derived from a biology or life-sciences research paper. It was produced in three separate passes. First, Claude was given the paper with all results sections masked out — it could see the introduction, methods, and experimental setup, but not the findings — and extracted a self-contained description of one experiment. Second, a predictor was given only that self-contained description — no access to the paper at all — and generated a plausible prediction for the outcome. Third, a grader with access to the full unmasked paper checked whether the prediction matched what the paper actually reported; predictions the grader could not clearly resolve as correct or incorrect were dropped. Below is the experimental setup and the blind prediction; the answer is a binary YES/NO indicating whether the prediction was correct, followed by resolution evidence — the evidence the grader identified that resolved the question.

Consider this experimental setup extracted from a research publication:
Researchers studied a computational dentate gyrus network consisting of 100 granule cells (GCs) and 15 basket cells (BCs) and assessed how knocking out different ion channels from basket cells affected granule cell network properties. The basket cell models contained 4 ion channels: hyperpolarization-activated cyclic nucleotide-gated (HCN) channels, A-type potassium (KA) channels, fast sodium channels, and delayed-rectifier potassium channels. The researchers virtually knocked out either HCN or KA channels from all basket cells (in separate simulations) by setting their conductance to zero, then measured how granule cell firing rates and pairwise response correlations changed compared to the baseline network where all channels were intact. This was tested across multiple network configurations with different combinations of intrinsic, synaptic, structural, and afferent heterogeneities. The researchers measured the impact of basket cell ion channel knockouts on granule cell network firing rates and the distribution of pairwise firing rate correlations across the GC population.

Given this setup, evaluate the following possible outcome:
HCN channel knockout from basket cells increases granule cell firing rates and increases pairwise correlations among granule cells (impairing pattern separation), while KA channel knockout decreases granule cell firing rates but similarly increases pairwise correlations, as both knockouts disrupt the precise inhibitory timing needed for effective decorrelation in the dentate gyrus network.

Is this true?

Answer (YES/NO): NO